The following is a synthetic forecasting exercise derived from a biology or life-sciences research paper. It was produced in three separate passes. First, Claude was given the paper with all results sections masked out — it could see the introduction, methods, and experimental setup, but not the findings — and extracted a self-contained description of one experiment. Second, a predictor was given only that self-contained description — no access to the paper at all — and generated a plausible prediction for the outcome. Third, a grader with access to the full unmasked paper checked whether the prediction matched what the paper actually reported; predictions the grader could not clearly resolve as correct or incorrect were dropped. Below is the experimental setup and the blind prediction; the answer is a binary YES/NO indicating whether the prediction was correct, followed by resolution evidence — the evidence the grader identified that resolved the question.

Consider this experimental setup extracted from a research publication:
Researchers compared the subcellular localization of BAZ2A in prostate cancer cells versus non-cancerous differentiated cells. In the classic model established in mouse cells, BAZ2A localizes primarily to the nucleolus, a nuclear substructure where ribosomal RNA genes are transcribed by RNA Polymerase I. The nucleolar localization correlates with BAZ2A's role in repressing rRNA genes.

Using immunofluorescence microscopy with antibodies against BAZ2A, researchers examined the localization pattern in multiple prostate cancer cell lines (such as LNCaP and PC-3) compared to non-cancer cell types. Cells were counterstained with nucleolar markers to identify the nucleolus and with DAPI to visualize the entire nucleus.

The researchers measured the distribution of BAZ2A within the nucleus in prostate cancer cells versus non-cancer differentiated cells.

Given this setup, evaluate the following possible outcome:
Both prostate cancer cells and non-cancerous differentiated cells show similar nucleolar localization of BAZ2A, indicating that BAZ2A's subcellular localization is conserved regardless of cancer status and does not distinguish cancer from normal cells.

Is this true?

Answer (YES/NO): NO